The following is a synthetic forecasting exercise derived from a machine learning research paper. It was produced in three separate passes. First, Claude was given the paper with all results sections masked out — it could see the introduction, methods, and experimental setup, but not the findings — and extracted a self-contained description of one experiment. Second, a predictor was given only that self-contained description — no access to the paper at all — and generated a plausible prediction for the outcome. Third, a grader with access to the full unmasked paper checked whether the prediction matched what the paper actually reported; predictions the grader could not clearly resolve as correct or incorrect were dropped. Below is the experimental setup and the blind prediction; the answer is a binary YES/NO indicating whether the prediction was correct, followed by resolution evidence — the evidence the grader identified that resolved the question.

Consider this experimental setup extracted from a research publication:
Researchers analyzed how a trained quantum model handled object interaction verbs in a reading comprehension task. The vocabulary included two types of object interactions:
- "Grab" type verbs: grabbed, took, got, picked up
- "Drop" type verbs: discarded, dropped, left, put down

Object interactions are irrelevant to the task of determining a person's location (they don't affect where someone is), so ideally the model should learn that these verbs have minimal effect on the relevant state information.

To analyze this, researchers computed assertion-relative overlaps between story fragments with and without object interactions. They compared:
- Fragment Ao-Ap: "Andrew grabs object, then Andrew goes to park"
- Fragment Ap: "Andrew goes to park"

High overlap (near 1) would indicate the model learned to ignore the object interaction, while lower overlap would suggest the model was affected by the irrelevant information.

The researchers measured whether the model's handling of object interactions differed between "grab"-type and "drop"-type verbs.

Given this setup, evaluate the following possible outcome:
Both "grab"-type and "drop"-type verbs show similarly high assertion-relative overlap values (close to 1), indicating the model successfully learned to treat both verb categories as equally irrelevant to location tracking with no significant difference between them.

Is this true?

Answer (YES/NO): NO